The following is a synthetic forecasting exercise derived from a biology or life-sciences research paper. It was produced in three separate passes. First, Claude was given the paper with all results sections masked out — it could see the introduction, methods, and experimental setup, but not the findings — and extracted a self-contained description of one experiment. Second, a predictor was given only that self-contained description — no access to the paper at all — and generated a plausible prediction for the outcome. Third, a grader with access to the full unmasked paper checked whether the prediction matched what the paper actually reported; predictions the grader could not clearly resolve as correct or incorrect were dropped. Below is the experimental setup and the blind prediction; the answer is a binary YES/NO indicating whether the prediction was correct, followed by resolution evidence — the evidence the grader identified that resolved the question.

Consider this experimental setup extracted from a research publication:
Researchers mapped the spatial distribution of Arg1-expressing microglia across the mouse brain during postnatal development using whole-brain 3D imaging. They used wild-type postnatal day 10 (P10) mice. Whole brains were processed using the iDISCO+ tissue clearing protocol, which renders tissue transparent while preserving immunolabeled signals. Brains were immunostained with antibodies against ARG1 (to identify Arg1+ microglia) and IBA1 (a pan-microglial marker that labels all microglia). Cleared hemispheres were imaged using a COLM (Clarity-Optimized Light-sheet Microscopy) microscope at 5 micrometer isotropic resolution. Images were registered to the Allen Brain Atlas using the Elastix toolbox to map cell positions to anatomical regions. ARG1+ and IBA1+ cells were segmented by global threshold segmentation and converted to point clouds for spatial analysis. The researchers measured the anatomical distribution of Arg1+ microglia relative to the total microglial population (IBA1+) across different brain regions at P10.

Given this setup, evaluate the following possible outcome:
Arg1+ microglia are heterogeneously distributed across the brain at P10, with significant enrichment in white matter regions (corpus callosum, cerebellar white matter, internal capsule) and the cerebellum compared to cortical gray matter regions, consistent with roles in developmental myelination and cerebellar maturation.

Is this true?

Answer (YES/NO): NO